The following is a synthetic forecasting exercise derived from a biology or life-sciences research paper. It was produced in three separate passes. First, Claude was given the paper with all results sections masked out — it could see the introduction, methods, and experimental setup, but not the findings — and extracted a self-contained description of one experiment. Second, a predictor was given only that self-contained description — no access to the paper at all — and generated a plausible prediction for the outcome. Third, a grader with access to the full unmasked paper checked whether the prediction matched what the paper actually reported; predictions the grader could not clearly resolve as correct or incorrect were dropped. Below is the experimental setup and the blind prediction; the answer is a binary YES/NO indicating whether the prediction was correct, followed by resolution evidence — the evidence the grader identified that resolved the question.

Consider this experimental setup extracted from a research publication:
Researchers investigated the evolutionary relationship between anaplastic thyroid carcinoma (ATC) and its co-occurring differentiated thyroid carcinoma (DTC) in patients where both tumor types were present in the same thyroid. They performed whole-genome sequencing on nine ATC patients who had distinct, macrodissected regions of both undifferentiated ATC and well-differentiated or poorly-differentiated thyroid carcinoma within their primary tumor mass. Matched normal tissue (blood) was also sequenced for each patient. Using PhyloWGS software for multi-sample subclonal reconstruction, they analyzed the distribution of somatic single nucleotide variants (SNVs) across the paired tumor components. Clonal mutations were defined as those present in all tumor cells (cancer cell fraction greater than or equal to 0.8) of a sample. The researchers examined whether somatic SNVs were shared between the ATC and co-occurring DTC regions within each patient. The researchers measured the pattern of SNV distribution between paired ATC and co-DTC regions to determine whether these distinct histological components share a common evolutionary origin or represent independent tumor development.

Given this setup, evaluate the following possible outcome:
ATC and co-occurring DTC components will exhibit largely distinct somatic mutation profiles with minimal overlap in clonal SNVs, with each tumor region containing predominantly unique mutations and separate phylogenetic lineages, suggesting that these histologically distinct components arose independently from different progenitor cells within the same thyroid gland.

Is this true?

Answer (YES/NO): NO